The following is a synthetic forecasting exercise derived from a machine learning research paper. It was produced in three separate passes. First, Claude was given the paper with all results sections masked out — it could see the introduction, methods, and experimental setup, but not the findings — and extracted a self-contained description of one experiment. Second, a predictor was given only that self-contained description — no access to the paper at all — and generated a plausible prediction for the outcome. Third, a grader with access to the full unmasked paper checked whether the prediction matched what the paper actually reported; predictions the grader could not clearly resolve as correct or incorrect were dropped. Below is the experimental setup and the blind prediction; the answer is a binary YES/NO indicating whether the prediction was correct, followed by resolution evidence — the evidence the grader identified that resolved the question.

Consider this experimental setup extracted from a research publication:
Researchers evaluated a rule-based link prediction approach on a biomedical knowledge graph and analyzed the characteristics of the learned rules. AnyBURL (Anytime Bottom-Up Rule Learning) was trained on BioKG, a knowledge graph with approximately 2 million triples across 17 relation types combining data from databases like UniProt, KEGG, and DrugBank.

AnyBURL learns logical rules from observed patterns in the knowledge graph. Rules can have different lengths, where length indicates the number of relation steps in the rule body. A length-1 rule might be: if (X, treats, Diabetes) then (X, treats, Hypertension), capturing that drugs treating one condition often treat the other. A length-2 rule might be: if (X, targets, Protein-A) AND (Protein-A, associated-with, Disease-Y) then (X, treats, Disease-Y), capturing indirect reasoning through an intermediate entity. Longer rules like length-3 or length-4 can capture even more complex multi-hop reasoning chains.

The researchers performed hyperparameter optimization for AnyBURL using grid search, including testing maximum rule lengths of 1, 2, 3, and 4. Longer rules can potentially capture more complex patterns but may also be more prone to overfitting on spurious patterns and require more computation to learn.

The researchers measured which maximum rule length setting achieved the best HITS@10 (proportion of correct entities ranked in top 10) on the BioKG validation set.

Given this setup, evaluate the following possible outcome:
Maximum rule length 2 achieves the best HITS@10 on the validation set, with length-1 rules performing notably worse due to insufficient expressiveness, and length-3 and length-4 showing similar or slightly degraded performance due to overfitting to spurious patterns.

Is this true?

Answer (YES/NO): NO